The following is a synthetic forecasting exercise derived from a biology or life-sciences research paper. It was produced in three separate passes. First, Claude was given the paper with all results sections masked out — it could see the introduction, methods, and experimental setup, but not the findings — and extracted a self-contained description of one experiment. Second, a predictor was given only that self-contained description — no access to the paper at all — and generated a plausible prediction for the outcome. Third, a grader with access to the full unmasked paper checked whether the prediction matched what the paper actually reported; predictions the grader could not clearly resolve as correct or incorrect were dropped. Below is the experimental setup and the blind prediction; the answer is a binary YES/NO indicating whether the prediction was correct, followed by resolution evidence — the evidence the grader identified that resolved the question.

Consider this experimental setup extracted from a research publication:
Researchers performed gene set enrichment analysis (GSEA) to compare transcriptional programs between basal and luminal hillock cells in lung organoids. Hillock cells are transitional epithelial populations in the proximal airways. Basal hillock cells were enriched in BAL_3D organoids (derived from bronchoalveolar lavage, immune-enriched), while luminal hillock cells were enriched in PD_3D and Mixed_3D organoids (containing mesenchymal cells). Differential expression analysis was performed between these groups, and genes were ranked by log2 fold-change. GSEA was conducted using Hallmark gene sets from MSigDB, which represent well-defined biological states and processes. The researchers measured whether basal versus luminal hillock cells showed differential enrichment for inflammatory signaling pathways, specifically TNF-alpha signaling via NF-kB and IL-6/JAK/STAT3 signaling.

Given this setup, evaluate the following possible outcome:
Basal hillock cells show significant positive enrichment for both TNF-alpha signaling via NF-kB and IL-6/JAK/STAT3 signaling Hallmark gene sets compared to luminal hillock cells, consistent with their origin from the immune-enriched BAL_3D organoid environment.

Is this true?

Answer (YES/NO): NO